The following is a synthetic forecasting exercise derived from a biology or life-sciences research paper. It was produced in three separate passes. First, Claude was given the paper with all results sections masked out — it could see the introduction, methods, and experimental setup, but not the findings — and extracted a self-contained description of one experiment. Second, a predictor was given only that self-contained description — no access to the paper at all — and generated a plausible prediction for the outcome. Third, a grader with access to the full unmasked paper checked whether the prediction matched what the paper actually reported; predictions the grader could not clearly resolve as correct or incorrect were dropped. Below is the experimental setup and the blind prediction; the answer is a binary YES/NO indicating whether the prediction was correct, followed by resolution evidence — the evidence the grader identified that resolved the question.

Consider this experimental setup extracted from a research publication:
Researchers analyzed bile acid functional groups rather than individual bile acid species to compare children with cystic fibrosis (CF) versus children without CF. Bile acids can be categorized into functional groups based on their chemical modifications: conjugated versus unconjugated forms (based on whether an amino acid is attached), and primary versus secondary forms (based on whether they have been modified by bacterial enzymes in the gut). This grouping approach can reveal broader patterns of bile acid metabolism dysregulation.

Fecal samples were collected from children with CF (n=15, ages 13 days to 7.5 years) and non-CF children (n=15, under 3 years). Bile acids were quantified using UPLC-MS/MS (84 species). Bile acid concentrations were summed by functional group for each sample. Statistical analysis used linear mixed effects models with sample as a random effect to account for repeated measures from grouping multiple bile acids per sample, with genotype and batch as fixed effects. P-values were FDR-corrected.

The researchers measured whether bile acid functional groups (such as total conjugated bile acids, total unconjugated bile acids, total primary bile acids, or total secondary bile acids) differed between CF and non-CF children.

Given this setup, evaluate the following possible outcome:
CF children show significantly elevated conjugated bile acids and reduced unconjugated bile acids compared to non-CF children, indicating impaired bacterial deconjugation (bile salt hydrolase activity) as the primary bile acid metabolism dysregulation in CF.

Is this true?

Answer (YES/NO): NO